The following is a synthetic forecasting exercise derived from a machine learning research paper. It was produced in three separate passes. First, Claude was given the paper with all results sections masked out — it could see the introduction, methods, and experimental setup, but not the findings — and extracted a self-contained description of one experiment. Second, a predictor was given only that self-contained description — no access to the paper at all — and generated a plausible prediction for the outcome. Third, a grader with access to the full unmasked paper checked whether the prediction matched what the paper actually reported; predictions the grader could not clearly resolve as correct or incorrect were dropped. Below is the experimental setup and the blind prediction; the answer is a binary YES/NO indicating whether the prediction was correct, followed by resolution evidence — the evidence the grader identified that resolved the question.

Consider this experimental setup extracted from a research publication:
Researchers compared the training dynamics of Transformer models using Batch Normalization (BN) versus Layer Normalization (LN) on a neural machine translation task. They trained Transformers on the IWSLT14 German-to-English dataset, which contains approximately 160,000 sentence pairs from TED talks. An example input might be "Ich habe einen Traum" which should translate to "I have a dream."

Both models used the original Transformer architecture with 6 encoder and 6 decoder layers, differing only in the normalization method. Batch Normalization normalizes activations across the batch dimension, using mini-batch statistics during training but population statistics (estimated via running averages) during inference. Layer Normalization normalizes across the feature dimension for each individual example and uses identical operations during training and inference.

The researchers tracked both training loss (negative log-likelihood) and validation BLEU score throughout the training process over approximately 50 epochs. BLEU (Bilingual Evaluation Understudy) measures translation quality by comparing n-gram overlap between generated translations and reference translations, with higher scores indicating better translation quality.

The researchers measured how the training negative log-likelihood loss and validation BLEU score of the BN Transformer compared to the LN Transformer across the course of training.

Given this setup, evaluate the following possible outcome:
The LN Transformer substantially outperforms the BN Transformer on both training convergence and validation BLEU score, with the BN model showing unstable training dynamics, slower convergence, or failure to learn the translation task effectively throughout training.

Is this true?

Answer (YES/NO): NO